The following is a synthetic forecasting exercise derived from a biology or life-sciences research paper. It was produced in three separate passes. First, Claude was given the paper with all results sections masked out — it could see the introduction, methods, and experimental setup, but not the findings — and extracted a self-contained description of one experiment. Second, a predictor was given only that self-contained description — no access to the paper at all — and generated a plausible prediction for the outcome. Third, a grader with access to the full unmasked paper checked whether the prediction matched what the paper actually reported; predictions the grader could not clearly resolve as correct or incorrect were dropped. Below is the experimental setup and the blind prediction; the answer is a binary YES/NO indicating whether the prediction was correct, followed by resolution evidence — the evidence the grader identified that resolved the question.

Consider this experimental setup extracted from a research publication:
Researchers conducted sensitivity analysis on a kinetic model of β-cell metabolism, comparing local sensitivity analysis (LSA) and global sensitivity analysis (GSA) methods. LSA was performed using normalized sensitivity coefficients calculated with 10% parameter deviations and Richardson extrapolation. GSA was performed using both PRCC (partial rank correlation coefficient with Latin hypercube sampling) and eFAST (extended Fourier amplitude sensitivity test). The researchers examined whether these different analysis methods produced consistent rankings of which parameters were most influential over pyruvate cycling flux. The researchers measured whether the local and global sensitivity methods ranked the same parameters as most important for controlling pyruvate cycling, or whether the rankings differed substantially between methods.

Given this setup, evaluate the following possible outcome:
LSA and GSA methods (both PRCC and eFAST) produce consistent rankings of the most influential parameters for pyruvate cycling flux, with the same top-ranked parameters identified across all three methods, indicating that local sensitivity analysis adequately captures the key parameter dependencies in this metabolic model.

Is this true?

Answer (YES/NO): NO